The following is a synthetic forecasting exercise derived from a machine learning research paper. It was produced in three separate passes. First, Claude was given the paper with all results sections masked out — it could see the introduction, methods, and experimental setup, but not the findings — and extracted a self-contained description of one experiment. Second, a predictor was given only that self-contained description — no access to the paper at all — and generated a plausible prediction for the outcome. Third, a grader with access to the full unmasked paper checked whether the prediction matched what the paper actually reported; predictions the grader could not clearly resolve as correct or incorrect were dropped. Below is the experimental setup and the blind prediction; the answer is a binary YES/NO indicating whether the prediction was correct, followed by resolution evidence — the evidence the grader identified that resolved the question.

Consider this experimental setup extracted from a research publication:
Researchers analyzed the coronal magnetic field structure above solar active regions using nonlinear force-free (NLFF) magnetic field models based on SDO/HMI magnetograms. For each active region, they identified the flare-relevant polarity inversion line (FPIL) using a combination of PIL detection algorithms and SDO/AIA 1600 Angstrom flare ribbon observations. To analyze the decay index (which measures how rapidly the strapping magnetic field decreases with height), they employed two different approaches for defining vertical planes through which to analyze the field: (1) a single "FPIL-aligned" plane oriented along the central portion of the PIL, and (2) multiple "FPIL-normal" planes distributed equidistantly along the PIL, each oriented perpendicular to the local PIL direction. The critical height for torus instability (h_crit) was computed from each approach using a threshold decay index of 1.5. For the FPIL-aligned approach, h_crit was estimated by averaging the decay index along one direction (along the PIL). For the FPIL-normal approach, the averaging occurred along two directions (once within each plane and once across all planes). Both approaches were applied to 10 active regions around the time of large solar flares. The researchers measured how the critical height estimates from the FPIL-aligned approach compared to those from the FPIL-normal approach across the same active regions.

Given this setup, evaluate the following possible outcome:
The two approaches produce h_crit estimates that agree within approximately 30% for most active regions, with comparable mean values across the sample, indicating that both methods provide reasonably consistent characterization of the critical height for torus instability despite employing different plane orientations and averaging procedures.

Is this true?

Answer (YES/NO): YES